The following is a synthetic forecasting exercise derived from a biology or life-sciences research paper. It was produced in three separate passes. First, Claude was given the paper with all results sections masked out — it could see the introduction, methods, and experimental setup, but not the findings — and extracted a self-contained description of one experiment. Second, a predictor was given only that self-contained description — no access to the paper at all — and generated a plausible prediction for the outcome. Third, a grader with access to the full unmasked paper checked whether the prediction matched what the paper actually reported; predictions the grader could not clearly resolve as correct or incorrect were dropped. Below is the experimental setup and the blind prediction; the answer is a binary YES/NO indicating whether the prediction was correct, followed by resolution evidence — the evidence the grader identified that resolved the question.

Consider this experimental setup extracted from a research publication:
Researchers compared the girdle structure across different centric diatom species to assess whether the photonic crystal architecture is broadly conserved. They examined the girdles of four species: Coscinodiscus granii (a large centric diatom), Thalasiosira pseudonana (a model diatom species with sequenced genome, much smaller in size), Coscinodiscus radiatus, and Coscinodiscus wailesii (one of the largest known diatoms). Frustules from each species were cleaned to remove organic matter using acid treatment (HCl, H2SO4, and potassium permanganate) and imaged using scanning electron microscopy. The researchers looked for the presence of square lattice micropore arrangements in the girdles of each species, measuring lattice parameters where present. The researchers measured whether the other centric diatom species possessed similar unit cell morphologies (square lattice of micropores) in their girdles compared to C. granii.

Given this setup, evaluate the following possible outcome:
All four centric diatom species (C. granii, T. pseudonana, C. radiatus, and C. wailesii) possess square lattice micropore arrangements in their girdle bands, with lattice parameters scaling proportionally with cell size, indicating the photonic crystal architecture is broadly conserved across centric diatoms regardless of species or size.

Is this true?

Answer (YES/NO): NO